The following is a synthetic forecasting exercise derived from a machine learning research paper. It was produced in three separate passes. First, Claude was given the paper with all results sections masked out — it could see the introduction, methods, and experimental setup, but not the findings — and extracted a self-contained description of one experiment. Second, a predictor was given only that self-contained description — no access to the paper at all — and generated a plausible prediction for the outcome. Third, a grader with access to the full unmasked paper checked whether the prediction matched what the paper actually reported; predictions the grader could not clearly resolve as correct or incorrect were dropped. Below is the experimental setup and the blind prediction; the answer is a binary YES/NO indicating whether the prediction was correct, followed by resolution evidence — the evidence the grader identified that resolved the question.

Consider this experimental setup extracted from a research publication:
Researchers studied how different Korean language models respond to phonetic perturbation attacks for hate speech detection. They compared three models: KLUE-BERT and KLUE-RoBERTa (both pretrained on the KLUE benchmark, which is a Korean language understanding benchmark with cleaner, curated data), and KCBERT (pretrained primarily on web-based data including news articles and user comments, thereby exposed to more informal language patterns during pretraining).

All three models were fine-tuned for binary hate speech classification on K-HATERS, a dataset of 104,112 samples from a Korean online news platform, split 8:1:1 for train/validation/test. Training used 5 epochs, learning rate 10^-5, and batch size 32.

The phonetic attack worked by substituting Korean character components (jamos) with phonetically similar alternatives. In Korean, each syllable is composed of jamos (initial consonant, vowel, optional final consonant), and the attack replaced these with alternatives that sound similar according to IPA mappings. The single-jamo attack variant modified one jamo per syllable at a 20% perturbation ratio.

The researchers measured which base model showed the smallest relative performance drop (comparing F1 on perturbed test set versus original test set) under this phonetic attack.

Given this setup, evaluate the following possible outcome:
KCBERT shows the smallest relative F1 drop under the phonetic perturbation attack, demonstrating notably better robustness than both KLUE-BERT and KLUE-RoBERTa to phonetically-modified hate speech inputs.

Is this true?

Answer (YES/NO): YES